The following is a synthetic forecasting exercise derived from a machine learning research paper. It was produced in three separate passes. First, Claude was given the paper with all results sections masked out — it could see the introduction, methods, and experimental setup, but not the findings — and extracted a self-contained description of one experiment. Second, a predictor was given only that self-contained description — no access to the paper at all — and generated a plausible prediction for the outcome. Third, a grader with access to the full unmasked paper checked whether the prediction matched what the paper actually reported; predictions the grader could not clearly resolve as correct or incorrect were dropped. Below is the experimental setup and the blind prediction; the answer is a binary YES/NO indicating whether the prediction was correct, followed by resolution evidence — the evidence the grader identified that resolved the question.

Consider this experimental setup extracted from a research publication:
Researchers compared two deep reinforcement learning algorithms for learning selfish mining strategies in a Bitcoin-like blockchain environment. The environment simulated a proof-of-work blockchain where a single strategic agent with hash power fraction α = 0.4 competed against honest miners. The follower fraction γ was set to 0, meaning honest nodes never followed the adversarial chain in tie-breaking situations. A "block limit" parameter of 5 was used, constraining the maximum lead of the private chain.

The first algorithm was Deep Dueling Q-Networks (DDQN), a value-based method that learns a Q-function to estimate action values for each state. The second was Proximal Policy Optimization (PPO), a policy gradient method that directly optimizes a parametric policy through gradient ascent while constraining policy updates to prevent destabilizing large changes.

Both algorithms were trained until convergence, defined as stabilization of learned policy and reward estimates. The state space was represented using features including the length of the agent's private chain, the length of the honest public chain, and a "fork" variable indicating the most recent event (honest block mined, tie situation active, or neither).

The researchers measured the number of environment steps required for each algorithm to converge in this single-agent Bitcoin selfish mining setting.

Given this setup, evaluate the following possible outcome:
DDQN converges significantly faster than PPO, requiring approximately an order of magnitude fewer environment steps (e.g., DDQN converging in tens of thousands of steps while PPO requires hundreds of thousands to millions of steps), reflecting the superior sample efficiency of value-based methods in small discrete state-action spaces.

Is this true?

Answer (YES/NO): NO